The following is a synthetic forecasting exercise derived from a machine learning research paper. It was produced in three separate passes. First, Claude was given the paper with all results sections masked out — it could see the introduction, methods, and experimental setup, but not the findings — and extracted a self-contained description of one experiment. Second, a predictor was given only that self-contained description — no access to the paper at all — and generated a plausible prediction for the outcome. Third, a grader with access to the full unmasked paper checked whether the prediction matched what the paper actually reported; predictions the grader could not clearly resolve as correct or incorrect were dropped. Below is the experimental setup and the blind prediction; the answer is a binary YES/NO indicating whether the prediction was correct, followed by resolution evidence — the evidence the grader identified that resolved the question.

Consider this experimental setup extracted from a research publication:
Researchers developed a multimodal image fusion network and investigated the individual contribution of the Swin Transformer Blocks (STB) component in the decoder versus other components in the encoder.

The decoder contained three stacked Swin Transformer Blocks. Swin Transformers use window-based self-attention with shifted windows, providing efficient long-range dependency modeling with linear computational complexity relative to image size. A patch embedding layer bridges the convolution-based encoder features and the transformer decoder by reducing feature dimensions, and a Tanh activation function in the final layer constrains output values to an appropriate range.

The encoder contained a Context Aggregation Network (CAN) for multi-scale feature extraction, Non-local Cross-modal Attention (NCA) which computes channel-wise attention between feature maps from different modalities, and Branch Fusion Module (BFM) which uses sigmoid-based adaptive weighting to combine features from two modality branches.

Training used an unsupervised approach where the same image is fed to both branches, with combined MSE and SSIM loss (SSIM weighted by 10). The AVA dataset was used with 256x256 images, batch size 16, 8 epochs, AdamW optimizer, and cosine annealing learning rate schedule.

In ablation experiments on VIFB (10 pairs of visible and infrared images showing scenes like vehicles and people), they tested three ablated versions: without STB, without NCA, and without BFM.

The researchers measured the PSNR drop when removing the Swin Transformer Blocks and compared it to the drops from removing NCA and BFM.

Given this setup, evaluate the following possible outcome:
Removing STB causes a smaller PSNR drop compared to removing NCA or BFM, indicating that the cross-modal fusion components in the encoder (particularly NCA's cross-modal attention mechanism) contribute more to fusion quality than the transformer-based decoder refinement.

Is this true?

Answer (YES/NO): YES